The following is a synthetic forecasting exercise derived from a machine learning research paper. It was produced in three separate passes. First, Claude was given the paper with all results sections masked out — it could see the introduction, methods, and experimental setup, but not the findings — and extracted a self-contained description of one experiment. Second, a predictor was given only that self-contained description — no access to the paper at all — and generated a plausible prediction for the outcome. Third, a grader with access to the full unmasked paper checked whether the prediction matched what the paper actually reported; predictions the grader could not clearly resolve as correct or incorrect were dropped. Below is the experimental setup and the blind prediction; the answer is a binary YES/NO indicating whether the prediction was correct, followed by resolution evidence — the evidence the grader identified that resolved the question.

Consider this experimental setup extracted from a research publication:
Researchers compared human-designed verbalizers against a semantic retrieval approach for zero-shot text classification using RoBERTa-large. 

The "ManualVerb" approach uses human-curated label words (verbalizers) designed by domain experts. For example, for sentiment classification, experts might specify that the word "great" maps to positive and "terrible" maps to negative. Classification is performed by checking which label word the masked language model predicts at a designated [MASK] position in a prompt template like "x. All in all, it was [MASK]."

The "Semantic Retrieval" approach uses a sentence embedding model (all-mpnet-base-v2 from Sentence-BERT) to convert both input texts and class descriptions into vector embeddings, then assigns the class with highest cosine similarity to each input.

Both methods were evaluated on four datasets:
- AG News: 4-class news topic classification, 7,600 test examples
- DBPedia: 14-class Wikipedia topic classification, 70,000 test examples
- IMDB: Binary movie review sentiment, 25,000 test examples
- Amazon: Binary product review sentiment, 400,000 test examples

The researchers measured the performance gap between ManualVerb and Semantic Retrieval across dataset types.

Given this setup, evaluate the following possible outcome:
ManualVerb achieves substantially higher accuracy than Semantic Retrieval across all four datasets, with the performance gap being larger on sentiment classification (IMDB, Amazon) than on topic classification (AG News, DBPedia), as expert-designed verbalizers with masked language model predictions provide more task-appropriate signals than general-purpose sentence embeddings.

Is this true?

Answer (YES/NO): NO